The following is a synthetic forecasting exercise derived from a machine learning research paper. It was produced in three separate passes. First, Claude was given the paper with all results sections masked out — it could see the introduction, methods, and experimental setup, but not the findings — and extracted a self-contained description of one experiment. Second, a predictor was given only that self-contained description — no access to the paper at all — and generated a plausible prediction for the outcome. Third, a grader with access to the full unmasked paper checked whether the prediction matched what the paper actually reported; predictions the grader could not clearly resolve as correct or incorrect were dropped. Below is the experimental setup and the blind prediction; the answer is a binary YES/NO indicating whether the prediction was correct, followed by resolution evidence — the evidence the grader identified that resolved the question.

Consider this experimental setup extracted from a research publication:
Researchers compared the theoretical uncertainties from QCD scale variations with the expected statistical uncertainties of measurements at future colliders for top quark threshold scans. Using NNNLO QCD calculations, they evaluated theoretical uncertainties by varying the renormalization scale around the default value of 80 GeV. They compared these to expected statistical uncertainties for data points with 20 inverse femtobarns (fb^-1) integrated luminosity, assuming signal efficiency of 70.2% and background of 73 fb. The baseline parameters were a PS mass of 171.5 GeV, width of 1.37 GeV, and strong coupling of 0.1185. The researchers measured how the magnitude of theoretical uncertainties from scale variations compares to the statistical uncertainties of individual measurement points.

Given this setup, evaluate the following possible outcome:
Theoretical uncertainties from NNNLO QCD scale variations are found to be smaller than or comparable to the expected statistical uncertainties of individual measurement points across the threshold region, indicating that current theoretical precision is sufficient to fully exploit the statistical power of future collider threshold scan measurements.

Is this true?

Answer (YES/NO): NO